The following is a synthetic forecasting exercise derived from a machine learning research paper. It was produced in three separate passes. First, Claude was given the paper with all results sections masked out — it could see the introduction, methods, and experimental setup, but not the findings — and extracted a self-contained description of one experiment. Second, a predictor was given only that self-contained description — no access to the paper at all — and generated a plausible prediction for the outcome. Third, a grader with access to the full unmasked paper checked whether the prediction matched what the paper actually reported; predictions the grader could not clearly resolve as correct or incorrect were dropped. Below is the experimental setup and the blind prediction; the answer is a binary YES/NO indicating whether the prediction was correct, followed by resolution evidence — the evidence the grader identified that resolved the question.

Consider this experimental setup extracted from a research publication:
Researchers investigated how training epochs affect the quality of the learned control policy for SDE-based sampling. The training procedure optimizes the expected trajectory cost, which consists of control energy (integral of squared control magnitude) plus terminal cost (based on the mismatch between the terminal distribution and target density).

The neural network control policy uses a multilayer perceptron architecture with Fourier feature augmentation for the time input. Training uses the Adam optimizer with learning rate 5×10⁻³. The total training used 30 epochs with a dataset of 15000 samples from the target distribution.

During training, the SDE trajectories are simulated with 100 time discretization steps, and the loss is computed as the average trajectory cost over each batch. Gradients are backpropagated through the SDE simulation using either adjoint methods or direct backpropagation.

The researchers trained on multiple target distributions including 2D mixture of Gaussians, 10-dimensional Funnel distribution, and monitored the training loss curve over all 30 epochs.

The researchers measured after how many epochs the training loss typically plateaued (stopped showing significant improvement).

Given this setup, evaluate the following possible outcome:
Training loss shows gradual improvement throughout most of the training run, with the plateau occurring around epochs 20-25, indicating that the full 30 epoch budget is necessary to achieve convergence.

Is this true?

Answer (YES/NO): NO